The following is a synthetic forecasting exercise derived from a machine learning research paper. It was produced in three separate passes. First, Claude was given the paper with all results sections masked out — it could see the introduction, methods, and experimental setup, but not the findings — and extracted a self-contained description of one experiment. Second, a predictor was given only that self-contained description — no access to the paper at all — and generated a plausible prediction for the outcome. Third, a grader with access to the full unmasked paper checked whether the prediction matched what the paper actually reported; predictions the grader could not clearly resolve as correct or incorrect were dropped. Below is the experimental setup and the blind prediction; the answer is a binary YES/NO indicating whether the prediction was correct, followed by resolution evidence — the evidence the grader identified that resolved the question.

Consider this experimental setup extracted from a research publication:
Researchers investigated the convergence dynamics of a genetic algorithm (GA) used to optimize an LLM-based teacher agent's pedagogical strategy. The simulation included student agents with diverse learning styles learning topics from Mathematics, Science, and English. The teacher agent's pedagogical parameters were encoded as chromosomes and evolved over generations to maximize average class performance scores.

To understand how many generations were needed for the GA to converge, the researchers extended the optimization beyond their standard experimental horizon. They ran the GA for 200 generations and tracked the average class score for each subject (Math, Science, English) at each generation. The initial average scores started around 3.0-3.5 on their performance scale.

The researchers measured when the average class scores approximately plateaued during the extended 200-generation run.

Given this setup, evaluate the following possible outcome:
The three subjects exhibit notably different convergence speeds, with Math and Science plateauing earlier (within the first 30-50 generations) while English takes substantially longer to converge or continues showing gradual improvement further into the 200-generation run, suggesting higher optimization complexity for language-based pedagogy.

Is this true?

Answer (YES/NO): NO